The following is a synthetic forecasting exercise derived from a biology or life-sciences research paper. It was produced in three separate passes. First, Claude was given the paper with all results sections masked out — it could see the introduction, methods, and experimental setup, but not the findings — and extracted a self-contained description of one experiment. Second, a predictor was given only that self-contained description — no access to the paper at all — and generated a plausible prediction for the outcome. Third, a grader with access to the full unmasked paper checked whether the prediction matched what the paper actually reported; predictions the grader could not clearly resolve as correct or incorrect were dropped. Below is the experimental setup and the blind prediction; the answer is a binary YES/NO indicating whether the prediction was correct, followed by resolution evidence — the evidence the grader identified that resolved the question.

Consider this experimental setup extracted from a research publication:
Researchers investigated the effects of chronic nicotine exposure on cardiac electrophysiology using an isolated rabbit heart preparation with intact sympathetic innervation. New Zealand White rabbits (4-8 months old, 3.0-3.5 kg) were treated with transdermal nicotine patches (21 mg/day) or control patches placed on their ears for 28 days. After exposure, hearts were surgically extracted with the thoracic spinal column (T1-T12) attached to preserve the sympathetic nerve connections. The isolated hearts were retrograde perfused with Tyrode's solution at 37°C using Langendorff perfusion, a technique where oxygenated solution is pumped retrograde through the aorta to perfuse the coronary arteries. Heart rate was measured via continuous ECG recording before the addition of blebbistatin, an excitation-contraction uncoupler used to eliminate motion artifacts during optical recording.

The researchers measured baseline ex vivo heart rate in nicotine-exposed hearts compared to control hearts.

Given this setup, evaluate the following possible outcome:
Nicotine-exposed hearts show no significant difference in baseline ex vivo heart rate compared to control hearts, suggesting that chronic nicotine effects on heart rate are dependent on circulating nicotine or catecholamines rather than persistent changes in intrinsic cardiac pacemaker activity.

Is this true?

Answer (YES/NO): NO